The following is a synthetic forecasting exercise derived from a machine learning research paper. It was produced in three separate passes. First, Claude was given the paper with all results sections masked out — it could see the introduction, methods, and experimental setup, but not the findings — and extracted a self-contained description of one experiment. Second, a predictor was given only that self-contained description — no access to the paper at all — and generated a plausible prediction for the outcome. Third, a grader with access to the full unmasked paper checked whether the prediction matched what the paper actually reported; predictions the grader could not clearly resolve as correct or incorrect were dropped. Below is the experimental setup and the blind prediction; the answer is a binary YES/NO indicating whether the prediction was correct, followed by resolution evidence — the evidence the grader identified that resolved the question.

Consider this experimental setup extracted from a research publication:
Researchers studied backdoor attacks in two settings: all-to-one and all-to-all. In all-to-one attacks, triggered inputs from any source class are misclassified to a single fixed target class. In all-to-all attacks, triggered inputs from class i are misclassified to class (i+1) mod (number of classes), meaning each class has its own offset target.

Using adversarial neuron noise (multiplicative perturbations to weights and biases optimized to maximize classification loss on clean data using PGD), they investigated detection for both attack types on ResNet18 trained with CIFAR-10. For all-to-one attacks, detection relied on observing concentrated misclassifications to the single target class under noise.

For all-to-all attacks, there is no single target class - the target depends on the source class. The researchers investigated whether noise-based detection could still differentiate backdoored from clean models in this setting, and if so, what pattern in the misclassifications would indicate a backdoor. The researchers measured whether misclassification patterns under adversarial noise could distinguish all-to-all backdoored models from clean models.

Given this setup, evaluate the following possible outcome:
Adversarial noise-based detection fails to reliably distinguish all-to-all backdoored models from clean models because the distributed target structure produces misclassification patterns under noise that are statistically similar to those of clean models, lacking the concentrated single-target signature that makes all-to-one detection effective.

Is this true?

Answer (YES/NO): NO